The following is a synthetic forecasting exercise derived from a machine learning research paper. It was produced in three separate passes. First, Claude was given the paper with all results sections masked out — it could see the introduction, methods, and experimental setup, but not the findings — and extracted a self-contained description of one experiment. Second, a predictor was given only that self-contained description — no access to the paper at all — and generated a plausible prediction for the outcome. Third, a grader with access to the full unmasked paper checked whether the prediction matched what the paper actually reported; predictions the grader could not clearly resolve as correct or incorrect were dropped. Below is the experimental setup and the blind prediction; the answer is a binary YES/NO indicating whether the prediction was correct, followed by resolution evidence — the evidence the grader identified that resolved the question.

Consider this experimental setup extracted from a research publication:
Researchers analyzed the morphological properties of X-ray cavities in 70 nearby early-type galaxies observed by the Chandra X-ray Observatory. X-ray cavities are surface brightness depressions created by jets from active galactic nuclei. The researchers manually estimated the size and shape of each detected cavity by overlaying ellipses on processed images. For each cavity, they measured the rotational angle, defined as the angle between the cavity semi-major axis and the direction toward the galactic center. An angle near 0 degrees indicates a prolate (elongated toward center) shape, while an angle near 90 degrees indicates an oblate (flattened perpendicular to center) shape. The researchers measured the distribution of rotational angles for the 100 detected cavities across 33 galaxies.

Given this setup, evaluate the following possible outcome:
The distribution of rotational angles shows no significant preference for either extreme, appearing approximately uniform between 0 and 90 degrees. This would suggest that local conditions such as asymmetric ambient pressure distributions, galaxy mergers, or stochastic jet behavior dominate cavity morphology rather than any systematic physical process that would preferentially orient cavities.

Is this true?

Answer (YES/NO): NO